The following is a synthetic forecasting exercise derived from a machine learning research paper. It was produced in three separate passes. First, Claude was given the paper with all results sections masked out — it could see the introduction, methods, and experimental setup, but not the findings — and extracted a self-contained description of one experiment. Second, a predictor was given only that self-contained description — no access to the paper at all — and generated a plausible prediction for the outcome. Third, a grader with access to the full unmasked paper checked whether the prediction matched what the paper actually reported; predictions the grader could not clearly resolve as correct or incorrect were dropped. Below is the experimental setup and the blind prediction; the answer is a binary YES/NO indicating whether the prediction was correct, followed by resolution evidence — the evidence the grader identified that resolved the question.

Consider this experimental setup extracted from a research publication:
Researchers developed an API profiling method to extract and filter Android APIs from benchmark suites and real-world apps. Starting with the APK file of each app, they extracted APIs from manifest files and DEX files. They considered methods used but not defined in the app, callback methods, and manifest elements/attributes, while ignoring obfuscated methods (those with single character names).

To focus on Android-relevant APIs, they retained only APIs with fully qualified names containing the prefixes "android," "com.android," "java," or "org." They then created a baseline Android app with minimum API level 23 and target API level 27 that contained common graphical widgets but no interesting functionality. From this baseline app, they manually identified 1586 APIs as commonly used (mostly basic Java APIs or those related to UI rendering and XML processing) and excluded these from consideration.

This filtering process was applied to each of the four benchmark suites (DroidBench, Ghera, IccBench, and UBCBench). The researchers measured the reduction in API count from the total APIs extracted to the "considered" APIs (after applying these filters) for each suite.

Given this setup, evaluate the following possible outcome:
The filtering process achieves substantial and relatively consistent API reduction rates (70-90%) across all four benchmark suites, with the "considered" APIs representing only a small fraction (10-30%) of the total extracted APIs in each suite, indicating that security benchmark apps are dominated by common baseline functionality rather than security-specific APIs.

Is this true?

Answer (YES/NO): NO